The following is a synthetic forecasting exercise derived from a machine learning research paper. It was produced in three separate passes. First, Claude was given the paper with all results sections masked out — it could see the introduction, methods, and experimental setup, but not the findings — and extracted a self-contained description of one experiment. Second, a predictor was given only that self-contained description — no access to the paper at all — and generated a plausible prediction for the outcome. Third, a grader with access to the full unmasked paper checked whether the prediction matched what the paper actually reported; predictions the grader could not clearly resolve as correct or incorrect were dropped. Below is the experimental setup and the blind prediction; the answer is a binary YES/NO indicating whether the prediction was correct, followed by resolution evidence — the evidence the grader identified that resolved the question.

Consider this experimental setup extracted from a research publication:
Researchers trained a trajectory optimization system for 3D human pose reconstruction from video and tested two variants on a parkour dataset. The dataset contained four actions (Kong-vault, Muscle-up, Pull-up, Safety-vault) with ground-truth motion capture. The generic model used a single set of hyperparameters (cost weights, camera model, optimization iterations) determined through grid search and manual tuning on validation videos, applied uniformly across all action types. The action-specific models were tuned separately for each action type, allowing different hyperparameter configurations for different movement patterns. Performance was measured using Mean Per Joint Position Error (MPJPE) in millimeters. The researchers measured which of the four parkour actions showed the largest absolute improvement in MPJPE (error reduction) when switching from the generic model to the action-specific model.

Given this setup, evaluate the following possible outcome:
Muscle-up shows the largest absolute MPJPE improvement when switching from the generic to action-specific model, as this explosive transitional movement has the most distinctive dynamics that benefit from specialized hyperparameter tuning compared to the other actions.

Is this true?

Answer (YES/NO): NO